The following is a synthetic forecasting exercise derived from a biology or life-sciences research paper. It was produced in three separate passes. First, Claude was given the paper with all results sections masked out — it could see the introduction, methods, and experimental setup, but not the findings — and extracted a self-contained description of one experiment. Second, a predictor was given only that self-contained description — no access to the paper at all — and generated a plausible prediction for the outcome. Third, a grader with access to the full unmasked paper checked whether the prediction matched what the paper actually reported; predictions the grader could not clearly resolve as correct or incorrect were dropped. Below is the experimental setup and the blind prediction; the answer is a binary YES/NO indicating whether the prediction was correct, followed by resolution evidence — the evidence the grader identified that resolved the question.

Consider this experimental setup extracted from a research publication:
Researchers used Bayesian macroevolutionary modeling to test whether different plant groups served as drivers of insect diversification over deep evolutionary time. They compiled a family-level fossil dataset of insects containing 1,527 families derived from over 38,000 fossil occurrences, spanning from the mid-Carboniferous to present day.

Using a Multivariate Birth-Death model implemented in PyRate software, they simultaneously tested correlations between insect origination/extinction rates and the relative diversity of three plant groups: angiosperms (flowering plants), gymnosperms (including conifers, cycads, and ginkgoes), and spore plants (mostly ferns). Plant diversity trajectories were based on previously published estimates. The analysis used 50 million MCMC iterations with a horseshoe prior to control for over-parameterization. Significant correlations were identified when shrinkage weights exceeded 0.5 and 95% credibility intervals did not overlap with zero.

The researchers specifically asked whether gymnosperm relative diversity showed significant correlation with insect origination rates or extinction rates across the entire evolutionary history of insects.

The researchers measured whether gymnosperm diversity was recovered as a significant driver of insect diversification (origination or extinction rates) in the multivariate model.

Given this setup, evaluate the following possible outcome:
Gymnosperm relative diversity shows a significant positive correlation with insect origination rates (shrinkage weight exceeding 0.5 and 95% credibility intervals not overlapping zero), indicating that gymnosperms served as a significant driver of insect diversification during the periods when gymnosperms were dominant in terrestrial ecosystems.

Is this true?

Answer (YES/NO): NO